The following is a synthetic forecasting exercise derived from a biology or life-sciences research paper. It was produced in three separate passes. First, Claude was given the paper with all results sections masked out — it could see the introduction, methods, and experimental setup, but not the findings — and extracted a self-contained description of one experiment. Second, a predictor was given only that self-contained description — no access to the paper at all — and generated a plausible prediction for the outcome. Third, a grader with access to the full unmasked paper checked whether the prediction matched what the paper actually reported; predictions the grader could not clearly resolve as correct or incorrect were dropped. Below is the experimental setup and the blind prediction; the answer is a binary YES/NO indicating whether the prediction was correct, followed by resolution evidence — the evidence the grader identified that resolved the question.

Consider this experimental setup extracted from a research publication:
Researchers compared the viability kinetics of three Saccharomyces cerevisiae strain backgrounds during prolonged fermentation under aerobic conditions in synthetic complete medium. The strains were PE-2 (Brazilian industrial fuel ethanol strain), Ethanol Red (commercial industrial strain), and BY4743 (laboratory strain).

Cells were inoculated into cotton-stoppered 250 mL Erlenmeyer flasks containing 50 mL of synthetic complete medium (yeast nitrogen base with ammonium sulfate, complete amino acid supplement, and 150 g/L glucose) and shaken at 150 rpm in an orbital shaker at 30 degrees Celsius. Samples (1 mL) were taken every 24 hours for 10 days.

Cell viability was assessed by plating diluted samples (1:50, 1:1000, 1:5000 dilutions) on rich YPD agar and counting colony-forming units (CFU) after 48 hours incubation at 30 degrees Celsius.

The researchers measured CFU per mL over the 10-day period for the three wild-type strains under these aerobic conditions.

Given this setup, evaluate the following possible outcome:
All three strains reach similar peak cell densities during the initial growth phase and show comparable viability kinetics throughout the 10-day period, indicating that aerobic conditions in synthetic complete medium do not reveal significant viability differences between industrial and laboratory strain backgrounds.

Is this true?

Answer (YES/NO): NO